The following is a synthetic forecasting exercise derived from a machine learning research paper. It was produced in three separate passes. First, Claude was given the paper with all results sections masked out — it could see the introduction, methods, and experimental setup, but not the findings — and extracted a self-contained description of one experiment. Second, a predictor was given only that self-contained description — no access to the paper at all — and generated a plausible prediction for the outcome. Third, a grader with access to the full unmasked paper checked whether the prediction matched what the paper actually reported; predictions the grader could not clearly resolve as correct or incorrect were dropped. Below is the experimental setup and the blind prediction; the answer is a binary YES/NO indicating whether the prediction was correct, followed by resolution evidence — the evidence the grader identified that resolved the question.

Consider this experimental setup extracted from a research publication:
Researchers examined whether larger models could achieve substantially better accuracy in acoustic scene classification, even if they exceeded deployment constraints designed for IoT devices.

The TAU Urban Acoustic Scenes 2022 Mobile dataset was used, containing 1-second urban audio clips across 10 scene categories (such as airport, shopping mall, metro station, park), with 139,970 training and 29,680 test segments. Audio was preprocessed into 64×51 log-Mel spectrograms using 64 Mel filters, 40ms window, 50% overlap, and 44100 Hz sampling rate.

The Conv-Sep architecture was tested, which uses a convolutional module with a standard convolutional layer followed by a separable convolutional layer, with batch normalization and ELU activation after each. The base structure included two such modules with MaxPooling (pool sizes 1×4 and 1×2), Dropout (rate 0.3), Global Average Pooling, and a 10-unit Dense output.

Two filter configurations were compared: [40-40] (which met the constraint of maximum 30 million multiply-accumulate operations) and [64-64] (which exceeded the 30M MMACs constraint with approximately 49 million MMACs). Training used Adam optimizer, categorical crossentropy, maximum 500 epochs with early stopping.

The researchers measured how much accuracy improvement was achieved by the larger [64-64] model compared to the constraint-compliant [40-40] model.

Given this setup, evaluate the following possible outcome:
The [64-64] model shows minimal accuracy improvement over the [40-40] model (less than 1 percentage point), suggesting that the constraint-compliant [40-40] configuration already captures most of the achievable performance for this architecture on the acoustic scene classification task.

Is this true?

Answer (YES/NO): NO